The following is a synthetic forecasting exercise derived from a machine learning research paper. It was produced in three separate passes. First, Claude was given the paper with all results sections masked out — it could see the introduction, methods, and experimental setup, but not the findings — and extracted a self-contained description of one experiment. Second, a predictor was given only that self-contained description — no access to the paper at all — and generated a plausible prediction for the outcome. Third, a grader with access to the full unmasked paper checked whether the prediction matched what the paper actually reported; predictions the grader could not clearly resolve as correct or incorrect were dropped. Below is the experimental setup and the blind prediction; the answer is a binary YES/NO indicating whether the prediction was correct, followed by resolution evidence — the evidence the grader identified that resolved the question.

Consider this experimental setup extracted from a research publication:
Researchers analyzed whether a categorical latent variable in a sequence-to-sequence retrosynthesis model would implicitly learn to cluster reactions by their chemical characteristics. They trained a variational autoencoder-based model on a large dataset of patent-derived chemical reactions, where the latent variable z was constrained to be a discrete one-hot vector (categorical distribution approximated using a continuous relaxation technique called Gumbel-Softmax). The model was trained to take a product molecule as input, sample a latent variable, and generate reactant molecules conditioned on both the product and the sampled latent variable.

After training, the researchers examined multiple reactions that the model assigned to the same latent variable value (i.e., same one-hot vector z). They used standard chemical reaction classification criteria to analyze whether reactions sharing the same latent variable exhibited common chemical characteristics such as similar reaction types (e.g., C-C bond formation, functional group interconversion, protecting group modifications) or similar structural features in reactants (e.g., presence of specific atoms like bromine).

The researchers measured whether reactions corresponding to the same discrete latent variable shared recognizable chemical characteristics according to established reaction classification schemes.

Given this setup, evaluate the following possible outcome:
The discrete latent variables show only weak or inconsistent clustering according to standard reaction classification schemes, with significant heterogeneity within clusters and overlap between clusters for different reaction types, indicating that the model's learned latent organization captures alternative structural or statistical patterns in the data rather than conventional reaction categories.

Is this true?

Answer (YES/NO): NO